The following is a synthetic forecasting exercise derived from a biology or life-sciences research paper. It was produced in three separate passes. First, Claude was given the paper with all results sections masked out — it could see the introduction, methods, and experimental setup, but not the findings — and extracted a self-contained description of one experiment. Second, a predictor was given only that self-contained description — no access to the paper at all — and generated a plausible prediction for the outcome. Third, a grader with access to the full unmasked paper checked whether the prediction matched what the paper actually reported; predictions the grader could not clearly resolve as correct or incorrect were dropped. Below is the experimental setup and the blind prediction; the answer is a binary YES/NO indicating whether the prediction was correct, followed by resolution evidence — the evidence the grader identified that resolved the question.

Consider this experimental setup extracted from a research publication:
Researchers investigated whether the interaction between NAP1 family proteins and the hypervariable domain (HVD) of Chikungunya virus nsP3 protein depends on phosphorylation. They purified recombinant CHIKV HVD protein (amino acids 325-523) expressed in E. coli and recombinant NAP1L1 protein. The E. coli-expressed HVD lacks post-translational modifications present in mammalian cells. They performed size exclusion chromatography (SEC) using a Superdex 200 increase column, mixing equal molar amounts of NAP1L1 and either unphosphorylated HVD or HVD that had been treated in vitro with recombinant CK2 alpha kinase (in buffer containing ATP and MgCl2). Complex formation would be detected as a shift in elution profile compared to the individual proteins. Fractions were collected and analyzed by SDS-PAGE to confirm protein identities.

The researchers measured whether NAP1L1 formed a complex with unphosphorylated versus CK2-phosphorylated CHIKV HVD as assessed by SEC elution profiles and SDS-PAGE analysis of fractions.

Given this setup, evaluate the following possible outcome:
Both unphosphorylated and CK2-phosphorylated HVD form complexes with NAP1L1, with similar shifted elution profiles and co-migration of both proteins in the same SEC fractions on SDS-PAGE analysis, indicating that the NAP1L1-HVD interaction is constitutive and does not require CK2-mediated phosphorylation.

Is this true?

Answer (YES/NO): NO